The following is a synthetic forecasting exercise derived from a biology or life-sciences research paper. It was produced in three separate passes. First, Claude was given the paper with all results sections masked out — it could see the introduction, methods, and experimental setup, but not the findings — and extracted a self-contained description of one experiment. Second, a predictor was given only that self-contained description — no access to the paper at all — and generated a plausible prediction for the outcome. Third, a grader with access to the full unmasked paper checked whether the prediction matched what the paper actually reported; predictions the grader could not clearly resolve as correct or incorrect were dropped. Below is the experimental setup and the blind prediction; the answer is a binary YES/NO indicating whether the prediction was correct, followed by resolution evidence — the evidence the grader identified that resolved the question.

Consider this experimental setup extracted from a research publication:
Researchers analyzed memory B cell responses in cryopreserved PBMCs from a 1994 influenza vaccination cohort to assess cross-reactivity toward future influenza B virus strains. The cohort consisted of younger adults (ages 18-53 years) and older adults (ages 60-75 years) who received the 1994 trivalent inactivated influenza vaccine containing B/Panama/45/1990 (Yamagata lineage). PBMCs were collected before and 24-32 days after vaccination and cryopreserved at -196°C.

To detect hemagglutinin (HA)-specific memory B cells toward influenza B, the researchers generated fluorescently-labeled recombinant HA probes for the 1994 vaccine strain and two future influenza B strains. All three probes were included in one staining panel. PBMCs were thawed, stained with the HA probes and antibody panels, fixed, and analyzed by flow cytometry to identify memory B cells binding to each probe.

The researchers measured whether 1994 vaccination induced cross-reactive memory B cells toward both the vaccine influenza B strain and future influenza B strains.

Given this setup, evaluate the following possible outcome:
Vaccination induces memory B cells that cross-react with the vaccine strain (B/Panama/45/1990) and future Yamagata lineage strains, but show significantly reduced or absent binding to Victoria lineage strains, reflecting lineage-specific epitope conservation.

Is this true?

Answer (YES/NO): YES